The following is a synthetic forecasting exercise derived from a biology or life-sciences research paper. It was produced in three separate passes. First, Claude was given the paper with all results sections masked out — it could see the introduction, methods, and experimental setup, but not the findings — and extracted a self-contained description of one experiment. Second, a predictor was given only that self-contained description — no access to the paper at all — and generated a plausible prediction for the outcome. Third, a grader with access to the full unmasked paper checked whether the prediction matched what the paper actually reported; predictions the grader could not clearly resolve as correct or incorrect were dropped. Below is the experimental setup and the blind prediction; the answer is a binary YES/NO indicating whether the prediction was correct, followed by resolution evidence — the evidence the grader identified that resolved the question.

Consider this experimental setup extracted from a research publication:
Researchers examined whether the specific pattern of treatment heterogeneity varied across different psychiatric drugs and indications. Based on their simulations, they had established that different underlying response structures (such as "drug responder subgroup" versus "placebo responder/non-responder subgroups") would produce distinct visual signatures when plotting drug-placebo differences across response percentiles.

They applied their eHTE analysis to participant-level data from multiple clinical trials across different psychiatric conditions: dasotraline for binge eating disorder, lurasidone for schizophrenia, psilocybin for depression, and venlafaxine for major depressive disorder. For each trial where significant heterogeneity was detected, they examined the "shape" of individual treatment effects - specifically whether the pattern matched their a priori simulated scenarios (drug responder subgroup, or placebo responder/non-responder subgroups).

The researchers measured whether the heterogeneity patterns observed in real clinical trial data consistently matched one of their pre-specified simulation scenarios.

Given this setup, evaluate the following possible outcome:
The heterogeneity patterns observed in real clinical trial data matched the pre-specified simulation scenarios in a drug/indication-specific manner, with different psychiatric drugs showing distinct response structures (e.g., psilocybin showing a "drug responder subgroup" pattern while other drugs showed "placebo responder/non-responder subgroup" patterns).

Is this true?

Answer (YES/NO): NO